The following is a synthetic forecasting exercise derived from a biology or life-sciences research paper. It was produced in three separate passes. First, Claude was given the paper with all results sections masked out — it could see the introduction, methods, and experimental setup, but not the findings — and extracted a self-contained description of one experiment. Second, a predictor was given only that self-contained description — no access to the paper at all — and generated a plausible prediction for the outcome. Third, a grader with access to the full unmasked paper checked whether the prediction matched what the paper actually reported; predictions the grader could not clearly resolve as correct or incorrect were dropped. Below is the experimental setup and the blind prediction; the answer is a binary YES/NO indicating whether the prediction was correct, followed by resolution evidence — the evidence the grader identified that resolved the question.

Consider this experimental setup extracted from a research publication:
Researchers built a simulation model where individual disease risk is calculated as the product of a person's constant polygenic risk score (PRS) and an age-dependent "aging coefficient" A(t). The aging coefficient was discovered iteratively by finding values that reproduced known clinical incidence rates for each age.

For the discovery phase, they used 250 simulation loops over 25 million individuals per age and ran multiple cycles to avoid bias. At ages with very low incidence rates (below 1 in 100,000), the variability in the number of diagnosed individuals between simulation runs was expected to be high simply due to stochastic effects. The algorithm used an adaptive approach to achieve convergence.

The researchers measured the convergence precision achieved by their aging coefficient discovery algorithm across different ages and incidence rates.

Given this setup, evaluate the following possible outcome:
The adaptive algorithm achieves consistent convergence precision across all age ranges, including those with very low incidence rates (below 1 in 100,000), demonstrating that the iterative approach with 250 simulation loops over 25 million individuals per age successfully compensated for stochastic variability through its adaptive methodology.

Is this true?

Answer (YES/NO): NO